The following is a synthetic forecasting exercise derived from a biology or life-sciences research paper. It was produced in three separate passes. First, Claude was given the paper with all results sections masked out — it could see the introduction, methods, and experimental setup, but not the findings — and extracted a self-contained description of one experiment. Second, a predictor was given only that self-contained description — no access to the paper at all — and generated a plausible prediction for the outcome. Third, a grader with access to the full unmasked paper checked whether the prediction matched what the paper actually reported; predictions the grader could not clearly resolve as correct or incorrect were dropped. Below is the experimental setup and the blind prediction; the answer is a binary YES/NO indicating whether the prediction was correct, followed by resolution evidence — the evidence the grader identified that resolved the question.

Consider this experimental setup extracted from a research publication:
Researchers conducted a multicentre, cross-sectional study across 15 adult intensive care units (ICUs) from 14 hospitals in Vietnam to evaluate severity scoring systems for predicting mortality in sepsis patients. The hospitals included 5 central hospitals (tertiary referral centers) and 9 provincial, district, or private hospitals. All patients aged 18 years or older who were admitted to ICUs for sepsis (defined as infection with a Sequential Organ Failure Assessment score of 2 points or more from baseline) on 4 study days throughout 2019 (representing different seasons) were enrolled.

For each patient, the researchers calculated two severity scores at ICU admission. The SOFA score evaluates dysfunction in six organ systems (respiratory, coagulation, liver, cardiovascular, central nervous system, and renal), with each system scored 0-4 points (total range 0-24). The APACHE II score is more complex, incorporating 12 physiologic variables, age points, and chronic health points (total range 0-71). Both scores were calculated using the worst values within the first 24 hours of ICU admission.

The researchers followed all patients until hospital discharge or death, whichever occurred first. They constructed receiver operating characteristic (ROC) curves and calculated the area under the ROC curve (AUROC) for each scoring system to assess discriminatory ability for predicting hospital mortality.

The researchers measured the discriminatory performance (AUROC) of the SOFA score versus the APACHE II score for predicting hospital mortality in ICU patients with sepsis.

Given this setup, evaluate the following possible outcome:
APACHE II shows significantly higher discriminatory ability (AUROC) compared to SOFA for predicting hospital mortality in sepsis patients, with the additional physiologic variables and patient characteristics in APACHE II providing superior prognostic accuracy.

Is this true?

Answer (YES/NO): NO